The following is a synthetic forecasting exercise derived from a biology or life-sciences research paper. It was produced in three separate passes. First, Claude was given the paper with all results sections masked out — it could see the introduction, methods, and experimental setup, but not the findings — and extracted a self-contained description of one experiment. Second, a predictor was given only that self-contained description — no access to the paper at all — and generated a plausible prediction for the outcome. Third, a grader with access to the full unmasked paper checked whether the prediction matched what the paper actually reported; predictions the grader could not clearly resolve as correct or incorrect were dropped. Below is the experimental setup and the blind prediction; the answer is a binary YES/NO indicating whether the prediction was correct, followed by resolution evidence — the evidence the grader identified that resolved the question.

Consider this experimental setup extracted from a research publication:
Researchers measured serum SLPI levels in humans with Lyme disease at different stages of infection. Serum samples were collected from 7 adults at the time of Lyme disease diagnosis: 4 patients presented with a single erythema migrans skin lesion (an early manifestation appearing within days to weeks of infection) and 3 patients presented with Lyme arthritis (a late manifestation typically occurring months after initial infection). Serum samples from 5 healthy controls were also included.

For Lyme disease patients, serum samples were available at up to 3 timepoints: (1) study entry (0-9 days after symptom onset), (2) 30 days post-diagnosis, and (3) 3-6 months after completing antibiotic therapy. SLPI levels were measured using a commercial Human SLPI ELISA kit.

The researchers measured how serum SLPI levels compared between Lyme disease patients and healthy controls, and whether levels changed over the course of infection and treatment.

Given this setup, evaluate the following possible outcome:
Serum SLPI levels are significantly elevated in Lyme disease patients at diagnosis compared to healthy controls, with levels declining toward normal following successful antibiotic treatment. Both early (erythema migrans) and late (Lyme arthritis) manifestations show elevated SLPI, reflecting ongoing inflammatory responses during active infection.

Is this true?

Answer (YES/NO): NO